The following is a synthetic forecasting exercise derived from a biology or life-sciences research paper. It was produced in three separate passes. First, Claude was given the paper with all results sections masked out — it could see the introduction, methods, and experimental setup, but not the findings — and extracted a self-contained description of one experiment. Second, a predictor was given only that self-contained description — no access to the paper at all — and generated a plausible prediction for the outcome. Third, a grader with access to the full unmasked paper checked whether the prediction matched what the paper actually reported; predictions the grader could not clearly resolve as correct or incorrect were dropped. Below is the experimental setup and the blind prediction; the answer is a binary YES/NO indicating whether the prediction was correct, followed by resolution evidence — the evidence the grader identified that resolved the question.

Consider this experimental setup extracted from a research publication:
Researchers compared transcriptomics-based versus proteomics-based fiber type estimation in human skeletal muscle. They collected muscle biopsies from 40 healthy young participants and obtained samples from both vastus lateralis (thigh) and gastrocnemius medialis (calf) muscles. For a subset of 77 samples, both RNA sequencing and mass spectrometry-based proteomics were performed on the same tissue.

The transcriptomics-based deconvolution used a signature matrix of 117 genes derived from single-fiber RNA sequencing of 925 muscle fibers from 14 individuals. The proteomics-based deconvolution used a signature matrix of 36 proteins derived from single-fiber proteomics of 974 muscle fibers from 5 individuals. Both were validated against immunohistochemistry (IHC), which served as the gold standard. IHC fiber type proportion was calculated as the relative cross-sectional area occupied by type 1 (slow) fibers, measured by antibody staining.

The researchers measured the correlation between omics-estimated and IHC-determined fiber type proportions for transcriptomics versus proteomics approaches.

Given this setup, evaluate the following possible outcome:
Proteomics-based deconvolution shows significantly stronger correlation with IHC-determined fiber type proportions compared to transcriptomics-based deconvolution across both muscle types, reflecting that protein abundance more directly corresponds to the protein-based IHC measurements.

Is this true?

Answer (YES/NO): NO